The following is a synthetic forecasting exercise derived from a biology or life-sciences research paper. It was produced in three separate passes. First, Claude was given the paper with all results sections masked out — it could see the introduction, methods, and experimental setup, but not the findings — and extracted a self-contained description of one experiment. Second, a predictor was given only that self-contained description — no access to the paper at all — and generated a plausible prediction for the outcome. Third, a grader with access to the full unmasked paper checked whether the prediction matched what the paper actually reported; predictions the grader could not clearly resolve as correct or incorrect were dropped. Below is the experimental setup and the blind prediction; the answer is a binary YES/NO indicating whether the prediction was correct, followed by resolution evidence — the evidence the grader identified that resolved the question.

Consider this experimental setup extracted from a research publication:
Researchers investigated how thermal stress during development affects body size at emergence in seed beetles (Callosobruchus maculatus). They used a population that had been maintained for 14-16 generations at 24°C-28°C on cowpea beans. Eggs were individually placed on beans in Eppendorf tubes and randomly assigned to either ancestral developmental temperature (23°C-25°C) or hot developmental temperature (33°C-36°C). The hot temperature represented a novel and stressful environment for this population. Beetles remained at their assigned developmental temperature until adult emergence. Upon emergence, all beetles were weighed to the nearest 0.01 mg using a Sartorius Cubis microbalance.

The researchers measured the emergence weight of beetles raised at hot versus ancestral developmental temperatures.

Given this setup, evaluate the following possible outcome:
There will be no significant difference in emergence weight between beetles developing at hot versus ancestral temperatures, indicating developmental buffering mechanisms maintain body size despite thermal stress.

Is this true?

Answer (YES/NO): NO